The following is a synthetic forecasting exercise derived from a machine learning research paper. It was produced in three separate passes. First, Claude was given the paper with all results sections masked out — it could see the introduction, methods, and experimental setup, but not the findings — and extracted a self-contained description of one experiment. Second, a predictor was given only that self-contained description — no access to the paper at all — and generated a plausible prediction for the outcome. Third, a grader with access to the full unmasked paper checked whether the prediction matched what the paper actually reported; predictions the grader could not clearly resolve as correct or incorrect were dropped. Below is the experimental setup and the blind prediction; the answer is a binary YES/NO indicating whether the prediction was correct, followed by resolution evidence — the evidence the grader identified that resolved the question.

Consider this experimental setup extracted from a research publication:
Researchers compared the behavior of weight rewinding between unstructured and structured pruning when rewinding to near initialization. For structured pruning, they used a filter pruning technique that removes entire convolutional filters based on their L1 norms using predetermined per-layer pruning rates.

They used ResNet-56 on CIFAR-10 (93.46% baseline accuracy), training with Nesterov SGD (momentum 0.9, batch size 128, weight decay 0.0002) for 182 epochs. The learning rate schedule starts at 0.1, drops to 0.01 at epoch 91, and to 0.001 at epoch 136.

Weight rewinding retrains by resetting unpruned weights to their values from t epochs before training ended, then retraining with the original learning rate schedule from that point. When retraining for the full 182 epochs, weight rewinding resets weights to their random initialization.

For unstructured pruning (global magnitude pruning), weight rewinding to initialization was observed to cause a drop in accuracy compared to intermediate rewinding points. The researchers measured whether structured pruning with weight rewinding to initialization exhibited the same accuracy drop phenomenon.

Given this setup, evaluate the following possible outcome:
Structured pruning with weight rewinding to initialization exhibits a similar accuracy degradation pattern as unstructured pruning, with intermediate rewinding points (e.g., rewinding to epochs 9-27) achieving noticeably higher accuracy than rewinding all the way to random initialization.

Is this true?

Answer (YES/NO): NO